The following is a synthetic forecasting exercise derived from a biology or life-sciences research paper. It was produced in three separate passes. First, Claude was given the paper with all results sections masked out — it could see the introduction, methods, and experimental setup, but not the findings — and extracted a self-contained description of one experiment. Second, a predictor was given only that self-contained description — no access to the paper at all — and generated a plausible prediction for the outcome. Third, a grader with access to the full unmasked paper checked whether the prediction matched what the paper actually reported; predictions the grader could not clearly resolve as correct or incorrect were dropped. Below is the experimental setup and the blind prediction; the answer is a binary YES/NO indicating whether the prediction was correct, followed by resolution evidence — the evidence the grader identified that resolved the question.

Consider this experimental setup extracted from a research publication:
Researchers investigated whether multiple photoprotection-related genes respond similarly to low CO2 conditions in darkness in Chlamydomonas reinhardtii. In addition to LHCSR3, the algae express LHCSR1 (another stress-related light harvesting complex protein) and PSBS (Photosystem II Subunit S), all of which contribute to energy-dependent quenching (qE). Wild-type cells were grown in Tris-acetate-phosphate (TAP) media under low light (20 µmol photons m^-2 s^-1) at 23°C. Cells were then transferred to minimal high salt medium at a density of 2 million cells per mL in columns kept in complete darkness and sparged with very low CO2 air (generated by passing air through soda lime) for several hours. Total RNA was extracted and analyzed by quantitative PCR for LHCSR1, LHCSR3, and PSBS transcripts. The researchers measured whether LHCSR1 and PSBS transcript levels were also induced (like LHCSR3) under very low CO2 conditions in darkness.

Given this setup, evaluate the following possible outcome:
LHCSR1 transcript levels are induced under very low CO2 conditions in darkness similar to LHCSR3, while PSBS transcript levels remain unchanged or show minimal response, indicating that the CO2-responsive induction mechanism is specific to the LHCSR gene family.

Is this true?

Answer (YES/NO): NO